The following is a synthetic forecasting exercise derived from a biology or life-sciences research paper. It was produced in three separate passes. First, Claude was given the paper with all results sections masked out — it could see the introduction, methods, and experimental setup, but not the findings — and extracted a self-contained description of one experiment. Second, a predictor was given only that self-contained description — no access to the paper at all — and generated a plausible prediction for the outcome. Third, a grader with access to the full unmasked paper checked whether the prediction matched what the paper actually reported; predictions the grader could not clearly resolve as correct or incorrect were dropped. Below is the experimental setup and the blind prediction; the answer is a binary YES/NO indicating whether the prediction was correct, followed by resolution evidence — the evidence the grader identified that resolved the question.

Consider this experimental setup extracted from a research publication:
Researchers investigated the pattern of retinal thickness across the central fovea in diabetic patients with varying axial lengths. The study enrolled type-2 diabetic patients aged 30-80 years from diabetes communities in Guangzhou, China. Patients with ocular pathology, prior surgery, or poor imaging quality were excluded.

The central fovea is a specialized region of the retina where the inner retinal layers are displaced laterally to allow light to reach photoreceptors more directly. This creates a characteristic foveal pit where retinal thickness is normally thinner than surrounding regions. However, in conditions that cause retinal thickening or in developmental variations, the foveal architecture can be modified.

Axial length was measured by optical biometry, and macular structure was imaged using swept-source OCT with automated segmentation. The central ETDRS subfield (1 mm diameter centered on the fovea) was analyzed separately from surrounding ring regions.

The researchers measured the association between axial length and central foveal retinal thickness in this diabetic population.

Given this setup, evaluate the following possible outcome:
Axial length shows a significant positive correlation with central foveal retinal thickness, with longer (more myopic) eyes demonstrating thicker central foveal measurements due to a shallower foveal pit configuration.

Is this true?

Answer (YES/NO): YES